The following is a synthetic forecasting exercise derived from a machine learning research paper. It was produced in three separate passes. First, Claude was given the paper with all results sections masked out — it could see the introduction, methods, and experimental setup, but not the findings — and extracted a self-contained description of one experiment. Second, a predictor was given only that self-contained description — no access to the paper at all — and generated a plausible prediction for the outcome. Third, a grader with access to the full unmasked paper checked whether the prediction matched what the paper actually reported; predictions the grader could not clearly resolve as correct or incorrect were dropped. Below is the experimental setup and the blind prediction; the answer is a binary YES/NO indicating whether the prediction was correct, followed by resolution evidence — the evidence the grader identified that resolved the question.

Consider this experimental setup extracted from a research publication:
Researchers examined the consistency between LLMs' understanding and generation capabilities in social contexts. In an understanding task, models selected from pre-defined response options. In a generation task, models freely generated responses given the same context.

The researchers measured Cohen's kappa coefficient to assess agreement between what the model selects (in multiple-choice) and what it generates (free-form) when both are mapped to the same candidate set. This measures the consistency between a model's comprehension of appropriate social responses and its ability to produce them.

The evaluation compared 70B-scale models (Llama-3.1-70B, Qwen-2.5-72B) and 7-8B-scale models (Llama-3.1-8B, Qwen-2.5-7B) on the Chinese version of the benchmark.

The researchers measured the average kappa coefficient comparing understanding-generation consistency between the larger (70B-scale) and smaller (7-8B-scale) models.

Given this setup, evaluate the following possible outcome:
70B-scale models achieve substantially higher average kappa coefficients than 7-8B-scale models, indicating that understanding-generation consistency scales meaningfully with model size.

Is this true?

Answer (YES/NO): NO